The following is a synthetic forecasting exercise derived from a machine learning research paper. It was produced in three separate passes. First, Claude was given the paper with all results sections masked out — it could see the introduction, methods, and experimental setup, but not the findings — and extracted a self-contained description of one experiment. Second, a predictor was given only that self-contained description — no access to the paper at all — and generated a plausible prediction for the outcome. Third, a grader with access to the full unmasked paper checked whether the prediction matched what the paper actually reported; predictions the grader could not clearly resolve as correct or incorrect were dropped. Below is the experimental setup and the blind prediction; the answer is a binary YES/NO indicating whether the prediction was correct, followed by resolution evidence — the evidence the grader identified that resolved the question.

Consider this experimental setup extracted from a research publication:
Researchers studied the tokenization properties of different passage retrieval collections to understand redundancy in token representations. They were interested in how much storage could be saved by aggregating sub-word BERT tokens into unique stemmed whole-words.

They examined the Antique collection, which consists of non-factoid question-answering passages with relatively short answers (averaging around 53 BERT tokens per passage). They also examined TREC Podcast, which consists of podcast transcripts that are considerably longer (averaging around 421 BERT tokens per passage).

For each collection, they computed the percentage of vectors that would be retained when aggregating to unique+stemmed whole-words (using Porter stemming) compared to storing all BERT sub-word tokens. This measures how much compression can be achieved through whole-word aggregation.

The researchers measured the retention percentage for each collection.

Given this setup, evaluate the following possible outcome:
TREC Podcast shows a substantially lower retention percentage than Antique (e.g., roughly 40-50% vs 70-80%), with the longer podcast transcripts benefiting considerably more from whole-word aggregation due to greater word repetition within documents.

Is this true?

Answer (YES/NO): NO